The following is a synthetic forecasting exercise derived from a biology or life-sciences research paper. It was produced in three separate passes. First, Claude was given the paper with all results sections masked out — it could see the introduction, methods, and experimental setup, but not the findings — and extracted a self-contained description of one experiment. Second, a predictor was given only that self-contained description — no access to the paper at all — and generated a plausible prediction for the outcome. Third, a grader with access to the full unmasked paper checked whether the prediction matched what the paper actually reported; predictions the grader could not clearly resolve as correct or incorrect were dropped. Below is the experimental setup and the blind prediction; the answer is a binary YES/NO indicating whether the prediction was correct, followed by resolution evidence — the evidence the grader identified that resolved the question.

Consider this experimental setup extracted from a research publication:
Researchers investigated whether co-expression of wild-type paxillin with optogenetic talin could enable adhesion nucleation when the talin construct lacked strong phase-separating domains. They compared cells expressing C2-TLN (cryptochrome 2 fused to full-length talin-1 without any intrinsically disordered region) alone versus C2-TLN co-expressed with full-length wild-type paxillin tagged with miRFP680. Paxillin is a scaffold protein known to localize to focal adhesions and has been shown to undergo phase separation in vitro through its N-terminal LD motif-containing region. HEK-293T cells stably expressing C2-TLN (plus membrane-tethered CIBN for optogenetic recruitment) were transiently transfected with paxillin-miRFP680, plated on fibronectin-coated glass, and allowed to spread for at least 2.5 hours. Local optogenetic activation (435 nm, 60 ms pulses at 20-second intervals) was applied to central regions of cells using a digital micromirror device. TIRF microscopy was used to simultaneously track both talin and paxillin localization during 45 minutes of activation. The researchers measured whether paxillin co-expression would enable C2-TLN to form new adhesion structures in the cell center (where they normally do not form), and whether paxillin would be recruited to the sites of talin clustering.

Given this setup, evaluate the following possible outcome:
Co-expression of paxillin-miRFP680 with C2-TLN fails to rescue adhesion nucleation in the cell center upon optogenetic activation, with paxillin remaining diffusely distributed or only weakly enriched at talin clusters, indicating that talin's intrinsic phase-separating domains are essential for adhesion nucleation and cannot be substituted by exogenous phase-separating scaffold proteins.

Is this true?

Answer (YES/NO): NO